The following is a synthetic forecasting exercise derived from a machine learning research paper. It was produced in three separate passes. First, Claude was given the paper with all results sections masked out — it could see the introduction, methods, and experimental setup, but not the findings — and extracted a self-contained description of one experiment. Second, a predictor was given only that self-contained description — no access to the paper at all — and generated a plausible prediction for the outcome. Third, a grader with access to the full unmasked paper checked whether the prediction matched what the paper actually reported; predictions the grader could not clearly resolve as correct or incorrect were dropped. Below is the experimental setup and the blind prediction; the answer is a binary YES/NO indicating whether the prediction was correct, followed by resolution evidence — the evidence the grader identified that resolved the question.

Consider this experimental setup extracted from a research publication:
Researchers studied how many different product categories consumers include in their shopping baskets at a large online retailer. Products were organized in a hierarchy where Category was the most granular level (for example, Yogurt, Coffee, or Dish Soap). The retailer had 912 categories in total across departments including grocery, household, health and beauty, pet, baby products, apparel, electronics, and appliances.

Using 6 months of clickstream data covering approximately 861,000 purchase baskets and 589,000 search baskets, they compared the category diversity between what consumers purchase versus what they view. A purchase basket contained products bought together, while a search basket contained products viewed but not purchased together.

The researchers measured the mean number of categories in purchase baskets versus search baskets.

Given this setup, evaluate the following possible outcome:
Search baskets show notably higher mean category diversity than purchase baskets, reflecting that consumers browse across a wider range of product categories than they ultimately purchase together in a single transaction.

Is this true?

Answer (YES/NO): YES